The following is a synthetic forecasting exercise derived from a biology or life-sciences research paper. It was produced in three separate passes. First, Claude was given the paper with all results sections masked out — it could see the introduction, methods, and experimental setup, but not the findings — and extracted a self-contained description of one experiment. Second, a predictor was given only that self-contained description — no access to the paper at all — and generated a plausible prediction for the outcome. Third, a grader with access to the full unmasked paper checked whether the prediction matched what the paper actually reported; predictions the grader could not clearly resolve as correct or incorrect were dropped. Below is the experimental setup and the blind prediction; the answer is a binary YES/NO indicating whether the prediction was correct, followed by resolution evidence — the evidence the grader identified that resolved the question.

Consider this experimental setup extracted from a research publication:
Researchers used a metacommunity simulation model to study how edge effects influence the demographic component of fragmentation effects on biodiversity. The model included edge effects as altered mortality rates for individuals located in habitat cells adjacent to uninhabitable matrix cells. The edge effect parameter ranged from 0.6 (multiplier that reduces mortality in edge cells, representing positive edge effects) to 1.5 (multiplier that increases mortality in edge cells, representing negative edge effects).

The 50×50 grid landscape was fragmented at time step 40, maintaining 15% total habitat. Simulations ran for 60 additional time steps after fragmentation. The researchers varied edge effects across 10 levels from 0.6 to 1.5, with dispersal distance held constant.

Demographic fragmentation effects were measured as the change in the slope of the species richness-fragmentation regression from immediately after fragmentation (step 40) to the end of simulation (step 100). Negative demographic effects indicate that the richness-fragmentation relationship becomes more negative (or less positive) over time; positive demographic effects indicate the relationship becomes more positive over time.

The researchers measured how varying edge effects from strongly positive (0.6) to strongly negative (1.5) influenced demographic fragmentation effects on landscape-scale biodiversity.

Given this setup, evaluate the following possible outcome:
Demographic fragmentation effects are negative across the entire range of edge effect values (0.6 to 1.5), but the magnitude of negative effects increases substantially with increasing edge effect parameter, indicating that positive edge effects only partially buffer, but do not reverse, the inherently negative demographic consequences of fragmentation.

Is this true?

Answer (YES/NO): YES